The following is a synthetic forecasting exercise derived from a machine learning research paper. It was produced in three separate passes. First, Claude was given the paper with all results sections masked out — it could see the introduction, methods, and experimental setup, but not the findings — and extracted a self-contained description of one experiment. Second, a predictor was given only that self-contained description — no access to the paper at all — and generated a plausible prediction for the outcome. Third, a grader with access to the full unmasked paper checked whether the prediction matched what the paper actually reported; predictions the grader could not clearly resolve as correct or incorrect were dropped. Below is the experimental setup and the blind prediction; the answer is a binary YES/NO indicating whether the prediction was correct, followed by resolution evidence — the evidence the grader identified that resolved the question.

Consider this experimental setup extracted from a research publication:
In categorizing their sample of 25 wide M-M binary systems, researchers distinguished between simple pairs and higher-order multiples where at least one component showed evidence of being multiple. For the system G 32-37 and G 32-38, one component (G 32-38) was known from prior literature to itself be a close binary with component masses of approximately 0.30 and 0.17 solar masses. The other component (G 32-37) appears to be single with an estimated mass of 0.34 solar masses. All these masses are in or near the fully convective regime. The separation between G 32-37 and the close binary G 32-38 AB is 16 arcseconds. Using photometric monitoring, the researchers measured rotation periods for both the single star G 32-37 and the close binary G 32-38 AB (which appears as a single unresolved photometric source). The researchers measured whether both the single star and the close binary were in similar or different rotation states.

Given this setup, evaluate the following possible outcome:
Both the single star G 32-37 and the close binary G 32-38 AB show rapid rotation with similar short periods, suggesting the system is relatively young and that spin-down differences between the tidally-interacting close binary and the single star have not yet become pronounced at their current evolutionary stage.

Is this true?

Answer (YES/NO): NO